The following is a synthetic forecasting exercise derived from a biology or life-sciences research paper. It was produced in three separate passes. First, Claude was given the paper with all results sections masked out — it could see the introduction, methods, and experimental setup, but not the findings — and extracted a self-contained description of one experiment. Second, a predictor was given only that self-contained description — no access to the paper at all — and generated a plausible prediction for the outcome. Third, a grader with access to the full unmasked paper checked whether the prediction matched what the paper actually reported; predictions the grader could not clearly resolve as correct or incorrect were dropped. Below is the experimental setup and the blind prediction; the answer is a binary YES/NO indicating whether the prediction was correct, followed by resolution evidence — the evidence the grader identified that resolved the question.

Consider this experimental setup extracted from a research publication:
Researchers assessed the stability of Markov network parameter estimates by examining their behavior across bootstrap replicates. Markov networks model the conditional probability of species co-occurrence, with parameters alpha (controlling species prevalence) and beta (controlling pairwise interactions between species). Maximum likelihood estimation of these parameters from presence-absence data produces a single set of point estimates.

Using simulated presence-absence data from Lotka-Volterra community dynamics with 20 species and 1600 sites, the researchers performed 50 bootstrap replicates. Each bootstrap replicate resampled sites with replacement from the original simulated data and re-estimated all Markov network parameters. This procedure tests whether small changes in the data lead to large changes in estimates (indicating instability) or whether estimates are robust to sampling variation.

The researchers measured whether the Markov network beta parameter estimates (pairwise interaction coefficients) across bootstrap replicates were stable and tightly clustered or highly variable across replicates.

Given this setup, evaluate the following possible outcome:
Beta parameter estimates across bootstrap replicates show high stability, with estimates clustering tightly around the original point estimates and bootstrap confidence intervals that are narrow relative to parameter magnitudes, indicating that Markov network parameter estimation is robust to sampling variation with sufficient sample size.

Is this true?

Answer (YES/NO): YES